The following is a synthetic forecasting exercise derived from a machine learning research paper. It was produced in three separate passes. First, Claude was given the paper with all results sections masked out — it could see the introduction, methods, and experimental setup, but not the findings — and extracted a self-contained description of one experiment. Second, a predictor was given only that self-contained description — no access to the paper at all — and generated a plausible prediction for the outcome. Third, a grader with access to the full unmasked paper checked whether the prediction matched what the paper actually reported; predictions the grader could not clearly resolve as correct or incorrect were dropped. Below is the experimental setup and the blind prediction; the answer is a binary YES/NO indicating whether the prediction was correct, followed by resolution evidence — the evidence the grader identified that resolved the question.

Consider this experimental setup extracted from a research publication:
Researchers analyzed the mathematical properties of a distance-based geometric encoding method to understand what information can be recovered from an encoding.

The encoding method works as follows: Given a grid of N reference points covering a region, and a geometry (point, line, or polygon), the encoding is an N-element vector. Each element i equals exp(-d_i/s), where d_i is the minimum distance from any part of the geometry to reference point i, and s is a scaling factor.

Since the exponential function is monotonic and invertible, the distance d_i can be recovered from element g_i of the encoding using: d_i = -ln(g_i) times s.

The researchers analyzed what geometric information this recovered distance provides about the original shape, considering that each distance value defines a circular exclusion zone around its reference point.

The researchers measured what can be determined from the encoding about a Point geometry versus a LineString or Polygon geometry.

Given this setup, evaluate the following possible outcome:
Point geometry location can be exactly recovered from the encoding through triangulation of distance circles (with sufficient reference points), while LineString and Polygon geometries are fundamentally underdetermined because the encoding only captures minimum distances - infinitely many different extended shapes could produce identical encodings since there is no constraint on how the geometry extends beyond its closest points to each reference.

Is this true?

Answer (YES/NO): NO